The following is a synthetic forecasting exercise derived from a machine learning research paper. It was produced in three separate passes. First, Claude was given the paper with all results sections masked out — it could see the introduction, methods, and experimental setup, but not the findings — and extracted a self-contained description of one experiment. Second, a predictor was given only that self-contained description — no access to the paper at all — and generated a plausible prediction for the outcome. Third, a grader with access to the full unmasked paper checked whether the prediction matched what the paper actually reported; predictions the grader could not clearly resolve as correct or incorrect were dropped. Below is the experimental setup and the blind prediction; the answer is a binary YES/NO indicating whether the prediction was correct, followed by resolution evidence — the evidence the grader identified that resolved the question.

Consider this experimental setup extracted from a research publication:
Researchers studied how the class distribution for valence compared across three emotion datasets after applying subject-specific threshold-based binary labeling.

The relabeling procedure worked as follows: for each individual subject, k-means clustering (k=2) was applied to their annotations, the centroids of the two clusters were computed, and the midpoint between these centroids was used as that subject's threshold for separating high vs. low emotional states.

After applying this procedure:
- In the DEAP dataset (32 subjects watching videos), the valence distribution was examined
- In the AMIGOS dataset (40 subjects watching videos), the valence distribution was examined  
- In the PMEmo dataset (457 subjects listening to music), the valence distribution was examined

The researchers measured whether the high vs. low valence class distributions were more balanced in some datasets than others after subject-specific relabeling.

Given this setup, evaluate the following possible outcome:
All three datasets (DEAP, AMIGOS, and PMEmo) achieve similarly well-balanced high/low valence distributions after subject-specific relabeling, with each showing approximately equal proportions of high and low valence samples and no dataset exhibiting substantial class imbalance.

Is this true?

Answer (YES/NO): NO